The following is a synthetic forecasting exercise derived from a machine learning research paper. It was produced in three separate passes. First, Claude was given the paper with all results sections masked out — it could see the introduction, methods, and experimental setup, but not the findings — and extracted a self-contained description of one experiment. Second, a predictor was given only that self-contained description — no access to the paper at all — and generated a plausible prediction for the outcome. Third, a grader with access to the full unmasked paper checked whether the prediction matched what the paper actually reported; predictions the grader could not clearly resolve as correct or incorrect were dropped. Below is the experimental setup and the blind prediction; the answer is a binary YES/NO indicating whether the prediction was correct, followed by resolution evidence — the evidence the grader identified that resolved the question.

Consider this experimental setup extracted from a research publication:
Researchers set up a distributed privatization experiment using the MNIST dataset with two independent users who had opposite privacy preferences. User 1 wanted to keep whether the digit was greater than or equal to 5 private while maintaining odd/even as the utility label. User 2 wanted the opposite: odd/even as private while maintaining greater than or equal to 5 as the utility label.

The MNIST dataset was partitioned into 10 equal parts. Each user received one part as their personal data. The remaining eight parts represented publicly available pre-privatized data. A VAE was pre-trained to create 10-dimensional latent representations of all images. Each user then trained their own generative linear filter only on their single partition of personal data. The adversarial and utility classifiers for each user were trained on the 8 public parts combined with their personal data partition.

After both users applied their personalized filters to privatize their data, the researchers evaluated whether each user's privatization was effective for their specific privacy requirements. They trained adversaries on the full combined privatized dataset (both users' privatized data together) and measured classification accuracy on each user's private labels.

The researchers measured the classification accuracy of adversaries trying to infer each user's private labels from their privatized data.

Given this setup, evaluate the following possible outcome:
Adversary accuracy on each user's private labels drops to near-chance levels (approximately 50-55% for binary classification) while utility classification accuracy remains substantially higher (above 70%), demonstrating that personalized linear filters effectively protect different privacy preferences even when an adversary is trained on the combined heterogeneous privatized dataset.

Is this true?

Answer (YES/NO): NO